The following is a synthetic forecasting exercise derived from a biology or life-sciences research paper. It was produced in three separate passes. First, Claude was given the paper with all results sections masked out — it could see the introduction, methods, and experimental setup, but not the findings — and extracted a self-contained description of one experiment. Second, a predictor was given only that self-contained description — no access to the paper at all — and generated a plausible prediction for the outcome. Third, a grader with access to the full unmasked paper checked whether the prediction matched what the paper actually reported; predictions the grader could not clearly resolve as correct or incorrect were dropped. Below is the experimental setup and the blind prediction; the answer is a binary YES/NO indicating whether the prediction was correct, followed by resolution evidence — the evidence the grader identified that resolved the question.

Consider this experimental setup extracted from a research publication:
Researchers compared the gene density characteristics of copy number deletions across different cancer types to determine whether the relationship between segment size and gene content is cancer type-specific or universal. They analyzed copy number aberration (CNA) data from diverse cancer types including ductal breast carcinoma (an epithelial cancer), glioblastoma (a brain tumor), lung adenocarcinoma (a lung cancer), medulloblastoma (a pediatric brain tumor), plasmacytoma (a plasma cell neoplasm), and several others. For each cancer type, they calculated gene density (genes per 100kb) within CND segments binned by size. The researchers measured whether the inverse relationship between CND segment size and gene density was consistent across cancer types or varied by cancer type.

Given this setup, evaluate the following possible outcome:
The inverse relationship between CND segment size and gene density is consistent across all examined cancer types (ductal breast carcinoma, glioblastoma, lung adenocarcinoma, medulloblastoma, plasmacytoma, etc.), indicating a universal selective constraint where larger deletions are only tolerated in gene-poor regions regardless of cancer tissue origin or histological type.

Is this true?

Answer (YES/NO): YES